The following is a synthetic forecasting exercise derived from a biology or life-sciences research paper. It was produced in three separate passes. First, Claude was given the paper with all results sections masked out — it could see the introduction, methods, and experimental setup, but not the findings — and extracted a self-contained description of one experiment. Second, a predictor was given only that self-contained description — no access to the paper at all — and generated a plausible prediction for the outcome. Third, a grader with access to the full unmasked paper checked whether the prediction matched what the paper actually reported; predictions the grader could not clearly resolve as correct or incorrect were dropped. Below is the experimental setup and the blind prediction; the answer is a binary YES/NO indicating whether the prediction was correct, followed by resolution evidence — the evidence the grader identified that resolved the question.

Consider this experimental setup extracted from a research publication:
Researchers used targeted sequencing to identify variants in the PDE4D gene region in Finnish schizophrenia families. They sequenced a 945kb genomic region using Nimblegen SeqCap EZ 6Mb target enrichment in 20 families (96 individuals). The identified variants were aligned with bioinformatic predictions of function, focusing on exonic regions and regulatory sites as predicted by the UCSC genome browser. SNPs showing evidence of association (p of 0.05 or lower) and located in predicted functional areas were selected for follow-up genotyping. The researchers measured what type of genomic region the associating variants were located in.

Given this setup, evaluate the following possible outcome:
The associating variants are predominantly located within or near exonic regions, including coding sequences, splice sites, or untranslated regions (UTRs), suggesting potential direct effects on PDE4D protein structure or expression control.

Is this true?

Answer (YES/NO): NO